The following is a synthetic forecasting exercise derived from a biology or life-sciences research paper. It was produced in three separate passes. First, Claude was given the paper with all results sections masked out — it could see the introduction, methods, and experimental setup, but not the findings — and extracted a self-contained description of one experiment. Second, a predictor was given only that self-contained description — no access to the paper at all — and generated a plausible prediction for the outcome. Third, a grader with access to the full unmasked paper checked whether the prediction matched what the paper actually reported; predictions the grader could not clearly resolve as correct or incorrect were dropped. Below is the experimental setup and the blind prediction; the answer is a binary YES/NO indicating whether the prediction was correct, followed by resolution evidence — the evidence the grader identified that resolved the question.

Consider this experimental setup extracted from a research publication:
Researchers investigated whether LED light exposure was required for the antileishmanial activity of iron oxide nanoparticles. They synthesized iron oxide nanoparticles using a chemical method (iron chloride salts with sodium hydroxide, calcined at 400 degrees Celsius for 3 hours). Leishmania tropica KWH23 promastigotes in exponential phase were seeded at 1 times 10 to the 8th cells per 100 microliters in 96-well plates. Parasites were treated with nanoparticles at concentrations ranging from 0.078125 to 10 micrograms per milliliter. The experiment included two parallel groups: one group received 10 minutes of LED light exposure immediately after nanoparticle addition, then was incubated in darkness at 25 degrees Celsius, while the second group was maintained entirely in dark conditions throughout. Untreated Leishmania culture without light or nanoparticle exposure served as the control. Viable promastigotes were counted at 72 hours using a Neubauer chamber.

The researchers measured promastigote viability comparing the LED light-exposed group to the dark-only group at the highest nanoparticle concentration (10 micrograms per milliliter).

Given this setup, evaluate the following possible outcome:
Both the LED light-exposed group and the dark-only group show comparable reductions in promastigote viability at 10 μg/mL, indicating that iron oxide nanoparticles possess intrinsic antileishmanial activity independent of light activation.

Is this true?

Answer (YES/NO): NO